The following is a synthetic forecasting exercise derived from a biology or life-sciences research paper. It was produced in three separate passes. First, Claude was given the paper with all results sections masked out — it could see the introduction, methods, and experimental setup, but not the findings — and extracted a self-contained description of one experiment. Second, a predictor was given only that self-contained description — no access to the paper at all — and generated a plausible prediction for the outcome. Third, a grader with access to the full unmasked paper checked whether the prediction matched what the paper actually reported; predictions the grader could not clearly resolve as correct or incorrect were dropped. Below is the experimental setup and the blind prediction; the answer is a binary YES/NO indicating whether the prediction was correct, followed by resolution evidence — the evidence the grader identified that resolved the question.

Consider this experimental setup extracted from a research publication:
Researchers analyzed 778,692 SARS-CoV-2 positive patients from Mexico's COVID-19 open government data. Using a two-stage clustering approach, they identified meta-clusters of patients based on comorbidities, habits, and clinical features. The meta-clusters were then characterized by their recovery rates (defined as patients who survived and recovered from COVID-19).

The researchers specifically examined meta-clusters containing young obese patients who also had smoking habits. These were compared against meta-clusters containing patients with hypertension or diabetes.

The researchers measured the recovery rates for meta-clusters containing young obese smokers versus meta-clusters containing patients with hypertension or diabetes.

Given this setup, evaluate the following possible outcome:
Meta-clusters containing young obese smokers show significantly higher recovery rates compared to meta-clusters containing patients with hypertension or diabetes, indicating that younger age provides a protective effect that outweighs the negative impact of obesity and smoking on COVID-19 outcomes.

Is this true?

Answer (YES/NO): YES